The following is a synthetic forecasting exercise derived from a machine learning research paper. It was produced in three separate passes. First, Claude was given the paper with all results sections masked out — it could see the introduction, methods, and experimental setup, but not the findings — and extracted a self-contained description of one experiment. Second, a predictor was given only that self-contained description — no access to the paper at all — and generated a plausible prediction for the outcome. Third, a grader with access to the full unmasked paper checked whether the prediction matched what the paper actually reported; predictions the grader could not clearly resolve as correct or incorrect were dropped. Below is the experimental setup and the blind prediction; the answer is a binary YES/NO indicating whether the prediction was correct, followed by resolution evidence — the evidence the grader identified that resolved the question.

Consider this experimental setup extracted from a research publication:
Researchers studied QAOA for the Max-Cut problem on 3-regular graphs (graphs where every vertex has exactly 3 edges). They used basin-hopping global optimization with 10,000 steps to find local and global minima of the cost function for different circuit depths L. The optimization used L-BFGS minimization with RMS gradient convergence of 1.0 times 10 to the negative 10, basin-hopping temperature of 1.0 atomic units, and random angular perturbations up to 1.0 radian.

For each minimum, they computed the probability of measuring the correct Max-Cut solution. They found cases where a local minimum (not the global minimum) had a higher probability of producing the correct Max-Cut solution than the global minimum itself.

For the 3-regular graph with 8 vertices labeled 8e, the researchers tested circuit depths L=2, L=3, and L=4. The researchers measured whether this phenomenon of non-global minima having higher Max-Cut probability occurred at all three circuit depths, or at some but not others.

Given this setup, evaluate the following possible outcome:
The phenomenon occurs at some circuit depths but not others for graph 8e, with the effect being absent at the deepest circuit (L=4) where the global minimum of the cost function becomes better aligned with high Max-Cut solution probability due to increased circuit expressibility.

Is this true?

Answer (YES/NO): NO